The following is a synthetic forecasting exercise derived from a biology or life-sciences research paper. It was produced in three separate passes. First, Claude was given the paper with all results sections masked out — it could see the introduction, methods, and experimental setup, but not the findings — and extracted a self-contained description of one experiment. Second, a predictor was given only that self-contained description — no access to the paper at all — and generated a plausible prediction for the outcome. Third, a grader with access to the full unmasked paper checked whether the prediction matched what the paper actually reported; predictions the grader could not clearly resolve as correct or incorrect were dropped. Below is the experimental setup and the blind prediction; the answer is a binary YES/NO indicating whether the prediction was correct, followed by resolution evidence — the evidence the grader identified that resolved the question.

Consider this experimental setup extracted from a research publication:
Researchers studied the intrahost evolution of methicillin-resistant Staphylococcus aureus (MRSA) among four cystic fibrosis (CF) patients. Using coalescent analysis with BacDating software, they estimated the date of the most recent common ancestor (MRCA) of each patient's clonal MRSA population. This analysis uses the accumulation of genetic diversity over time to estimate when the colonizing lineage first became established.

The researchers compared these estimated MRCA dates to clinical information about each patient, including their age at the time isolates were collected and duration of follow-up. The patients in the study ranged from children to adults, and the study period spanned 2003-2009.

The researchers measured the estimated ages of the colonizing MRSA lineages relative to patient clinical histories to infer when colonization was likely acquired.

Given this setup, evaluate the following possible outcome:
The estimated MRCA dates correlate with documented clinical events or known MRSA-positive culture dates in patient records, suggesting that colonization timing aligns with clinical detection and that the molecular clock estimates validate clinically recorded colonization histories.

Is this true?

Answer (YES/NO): NO